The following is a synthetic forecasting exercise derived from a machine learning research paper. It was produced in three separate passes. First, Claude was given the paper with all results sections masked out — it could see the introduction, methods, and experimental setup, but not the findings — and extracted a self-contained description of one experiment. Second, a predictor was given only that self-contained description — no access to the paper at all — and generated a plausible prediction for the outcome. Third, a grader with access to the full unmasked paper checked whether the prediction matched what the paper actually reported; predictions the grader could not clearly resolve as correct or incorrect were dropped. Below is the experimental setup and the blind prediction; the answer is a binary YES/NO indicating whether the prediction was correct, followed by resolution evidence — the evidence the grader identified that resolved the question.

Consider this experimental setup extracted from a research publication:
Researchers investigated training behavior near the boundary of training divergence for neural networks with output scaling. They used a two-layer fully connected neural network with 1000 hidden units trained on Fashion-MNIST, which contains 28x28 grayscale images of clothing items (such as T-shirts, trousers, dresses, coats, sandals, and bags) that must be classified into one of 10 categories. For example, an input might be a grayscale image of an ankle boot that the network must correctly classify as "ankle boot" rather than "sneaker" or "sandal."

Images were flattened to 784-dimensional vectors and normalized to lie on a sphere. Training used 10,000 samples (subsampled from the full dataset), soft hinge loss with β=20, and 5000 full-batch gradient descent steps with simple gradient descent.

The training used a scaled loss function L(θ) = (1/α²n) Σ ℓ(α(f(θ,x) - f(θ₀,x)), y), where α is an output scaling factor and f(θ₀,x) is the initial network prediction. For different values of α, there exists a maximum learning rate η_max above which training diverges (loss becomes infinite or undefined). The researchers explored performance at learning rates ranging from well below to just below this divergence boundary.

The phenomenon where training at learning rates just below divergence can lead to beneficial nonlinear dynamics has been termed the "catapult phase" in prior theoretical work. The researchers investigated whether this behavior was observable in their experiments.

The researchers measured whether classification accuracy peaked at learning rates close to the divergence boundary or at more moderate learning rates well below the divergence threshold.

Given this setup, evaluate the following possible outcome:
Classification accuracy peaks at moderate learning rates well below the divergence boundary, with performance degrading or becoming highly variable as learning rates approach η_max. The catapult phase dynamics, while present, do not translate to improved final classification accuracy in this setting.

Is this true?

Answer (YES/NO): NO